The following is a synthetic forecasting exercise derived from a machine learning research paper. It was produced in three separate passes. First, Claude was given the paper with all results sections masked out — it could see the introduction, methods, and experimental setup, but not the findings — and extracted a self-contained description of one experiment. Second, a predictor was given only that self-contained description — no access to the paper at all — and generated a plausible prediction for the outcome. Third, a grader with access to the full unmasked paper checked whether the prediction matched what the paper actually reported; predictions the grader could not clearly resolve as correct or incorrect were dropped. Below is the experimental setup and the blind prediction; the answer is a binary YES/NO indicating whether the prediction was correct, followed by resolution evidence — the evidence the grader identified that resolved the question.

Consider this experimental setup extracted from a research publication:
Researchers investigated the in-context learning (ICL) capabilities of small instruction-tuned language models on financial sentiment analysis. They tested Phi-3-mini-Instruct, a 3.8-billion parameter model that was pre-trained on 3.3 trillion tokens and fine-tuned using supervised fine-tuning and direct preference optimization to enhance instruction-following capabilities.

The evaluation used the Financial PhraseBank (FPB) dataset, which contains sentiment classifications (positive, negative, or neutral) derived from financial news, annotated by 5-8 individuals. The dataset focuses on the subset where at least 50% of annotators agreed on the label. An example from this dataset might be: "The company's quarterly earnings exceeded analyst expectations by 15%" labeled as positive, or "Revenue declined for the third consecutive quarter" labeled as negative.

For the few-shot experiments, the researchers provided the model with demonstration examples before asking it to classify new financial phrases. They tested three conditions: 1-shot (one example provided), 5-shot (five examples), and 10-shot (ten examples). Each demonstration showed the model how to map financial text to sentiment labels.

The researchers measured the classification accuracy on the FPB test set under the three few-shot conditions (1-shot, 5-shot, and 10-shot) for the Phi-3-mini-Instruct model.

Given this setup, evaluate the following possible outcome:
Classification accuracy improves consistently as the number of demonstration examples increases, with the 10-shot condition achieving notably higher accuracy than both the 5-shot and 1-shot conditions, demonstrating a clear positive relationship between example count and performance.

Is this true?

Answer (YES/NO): NO